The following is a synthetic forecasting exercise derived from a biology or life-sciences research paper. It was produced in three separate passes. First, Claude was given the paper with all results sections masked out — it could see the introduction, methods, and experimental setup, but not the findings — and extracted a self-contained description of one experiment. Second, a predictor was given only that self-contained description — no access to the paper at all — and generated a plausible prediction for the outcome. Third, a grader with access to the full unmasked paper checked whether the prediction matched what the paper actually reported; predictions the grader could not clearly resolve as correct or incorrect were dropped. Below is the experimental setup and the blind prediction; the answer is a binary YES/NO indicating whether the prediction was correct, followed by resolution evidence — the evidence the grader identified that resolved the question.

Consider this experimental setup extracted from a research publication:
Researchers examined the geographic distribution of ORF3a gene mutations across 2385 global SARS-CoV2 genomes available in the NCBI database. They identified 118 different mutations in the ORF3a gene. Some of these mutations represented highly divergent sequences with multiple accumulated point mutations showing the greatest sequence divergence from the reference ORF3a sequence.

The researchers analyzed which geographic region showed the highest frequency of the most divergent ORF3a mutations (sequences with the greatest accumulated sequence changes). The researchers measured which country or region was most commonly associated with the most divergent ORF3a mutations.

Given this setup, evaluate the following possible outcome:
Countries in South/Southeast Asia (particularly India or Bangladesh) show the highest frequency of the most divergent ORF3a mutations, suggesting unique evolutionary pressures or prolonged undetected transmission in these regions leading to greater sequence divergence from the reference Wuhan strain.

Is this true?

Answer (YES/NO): NO